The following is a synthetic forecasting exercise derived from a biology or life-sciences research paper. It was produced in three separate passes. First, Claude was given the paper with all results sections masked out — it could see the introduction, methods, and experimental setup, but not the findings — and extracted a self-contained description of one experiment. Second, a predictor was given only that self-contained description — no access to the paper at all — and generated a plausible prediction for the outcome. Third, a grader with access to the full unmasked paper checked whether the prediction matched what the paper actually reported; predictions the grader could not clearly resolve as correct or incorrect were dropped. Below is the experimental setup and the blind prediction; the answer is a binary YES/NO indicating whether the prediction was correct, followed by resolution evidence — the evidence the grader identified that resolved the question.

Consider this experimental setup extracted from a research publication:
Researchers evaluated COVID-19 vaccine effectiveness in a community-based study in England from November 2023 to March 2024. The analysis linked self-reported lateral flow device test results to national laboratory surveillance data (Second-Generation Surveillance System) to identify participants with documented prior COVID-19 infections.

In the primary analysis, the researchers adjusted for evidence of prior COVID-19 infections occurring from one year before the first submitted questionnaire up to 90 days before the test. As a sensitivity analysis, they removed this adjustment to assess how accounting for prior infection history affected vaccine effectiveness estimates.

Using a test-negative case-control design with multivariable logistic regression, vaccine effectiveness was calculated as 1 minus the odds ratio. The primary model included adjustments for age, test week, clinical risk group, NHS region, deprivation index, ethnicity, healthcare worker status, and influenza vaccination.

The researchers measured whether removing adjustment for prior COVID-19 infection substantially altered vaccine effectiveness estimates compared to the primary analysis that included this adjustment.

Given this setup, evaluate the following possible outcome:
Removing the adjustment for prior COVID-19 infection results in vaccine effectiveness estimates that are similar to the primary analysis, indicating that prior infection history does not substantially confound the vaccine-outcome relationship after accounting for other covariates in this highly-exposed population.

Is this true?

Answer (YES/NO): YES